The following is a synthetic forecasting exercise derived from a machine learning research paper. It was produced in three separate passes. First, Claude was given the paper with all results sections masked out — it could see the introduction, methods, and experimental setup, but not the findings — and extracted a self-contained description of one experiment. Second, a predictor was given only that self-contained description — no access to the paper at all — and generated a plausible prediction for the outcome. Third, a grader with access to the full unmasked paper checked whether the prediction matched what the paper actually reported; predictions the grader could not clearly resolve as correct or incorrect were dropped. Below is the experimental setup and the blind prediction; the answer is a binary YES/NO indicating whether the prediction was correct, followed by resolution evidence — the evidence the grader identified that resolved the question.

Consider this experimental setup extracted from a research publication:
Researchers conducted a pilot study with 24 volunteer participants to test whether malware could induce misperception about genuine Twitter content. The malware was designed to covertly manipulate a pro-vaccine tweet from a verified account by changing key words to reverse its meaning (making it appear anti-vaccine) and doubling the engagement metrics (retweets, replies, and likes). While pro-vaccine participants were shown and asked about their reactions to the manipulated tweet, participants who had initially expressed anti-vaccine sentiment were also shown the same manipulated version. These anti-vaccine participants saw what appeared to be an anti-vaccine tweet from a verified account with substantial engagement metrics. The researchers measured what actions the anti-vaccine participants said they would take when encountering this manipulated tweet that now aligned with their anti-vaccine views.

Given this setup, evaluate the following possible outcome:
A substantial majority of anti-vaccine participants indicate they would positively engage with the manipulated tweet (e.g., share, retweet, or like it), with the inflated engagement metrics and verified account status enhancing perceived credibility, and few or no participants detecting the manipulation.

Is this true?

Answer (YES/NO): NO